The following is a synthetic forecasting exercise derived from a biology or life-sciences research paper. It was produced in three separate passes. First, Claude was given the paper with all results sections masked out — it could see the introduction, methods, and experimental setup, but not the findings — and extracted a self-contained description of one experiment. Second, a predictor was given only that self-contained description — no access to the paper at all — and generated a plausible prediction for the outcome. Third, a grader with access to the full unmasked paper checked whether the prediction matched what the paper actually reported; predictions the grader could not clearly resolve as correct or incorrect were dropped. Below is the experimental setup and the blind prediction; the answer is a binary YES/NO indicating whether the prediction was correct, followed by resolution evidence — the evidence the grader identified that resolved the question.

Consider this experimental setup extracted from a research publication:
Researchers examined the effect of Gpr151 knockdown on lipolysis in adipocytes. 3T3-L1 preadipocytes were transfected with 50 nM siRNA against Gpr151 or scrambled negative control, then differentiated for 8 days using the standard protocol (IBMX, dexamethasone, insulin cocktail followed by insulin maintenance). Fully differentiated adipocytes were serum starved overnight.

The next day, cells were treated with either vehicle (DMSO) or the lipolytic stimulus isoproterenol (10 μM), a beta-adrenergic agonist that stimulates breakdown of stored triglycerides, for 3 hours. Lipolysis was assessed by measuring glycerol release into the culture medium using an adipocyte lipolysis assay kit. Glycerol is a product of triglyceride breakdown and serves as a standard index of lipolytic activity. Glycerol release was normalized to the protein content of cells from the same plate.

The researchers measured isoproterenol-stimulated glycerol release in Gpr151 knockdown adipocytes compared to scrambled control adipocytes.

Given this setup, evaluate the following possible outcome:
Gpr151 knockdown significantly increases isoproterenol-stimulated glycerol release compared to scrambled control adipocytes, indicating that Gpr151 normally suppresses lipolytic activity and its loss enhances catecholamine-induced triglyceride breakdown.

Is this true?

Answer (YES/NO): NO